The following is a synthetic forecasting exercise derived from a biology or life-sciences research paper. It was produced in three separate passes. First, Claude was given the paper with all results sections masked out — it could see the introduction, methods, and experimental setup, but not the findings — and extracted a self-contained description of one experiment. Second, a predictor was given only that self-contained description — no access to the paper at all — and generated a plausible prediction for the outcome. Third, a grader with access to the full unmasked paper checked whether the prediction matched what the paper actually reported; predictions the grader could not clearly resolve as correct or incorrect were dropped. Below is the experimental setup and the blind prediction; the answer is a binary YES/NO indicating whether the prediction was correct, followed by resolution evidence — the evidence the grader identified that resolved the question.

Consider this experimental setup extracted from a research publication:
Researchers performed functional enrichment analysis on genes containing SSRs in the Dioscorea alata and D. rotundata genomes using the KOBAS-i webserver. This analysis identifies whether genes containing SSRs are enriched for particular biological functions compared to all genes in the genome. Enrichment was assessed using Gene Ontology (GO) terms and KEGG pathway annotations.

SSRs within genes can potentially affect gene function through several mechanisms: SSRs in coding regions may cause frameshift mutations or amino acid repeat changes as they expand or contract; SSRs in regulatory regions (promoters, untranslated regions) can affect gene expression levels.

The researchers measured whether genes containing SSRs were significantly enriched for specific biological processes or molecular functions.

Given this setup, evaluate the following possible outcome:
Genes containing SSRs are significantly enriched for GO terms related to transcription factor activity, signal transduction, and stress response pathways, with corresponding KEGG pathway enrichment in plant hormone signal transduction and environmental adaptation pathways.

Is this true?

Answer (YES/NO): NO